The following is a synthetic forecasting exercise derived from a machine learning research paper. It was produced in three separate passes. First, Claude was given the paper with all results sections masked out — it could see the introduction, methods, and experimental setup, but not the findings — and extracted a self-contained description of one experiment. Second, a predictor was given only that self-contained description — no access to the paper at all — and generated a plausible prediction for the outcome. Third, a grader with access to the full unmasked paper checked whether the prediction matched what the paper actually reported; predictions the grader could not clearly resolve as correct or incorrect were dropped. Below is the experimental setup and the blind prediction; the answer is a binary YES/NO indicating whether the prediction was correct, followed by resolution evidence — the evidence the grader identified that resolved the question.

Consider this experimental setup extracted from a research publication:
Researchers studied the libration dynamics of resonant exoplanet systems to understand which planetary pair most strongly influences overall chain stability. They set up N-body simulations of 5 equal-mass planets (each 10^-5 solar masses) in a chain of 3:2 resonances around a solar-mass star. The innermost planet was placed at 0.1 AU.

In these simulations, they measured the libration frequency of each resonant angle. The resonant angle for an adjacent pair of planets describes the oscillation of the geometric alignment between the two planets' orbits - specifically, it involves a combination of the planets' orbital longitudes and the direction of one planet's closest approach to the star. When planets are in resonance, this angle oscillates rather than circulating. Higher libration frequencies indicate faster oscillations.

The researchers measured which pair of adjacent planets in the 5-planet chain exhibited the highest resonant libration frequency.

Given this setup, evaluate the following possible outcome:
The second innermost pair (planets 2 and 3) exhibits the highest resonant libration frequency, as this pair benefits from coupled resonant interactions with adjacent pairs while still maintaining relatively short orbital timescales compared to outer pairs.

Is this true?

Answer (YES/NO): NO